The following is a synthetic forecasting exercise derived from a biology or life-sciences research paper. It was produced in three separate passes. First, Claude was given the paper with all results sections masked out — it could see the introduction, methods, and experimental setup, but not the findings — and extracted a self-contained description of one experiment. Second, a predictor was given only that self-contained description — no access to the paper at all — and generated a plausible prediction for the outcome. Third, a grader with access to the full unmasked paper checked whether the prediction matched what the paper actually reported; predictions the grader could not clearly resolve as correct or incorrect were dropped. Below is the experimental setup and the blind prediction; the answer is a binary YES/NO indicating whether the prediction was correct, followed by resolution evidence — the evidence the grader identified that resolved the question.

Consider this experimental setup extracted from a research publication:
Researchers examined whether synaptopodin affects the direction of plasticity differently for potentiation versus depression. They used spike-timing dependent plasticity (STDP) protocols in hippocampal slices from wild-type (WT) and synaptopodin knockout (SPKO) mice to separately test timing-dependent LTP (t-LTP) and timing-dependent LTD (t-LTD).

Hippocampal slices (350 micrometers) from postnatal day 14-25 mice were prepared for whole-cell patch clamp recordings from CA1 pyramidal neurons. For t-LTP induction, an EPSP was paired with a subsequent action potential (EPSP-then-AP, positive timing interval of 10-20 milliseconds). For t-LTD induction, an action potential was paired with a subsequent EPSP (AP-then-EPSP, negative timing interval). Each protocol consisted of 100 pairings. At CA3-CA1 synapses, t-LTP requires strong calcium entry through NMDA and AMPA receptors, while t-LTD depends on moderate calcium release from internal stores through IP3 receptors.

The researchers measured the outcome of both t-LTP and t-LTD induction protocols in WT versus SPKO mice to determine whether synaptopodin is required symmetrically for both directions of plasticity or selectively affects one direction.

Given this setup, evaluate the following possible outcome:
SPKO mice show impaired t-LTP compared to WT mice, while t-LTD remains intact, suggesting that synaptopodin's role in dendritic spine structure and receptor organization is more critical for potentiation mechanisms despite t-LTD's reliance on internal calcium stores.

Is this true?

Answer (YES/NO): NO